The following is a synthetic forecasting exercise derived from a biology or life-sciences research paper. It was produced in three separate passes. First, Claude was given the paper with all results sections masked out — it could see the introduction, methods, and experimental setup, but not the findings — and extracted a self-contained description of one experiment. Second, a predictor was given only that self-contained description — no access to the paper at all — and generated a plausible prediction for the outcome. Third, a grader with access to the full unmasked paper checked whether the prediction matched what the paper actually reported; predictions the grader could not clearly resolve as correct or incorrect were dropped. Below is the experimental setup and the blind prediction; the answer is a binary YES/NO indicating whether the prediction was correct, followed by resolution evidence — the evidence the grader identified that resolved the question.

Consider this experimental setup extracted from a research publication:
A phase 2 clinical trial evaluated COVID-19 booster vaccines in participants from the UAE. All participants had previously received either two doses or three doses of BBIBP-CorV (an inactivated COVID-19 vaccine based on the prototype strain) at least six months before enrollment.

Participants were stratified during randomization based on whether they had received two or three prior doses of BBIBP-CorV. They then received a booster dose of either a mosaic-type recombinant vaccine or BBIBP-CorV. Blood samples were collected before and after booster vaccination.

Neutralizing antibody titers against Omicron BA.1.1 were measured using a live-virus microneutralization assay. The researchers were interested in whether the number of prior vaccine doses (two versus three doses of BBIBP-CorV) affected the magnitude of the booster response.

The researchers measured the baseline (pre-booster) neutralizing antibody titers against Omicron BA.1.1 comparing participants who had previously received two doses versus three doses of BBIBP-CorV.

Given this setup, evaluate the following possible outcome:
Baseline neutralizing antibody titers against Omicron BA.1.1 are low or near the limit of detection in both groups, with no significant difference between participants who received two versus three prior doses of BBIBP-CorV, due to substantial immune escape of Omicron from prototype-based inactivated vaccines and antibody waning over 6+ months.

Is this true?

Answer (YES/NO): NO